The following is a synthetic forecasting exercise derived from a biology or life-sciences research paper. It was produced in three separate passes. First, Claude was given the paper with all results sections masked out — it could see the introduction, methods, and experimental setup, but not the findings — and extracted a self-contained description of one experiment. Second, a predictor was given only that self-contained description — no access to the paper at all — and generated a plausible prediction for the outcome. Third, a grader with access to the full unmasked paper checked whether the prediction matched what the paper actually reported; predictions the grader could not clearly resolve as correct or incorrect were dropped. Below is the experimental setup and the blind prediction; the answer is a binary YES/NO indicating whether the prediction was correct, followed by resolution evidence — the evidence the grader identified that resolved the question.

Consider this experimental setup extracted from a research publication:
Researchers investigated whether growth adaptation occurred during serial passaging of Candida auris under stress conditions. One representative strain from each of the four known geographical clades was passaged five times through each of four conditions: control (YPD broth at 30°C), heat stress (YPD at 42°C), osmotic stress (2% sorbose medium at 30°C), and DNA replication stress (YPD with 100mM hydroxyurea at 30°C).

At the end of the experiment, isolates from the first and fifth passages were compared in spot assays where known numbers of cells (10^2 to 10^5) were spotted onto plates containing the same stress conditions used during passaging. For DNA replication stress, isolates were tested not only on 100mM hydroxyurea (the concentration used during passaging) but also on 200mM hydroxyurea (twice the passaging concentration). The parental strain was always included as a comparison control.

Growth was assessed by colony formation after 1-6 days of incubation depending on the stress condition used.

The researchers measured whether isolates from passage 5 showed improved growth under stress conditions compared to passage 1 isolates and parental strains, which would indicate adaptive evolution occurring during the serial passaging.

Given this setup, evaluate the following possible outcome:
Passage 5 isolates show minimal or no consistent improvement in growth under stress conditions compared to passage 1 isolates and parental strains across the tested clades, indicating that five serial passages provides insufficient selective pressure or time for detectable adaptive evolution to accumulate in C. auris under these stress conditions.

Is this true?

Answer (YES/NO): NO